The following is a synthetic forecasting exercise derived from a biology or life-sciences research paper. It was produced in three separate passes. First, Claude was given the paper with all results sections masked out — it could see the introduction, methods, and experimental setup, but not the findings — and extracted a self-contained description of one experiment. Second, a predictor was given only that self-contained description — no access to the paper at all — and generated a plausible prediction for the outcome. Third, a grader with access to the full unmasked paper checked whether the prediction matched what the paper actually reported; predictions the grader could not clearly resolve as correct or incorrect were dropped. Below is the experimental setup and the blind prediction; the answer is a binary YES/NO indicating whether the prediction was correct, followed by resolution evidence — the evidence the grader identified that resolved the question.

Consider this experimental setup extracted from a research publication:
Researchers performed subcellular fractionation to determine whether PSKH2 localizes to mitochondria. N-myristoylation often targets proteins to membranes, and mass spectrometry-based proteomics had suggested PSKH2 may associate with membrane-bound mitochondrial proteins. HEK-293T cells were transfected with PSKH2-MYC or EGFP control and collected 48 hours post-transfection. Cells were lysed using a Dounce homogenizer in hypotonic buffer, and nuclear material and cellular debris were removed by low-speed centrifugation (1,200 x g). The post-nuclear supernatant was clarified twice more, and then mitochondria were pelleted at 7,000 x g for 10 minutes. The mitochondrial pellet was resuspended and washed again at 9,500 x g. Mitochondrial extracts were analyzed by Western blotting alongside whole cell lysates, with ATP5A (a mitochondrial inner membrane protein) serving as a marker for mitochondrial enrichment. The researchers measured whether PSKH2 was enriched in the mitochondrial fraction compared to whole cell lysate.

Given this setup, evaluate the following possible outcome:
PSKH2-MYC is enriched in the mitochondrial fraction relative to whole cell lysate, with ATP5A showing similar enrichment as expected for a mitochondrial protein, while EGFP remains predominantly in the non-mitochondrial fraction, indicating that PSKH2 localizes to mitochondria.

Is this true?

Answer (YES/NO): YES